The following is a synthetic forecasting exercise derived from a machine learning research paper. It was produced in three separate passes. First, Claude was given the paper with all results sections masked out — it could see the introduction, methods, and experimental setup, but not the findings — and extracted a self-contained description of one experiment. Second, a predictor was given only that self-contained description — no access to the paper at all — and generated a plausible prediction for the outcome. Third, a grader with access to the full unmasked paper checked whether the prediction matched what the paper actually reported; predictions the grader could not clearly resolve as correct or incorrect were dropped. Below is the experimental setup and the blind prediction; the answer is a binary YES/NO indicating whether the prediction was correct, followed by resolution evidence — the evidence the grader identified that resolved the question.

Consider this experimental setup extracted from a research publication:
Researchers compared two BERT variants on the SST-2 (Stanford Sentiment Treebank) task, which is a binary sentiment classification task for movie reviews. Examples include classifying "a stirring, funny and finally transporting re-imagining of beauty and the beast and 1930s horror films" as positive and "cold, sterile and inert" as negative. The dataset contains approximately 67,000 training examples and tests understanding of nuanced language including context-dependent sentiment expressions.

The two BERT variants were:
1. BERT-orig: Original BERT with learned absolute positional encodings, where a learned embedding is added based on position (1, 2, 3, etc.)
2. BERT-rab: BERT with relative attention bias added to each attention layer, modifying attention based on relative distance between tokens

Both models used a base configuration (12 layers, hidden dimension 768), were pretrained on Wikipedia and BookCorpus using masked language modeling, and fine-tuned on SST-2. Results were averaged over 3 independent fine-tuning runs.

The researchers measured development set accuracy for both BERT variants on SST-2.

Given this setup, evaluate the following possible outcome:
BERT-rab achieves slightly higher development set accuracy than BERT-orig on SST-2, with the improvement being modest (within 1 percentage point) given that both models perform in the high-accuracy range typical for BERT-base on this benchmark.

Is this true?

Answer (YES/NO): NO